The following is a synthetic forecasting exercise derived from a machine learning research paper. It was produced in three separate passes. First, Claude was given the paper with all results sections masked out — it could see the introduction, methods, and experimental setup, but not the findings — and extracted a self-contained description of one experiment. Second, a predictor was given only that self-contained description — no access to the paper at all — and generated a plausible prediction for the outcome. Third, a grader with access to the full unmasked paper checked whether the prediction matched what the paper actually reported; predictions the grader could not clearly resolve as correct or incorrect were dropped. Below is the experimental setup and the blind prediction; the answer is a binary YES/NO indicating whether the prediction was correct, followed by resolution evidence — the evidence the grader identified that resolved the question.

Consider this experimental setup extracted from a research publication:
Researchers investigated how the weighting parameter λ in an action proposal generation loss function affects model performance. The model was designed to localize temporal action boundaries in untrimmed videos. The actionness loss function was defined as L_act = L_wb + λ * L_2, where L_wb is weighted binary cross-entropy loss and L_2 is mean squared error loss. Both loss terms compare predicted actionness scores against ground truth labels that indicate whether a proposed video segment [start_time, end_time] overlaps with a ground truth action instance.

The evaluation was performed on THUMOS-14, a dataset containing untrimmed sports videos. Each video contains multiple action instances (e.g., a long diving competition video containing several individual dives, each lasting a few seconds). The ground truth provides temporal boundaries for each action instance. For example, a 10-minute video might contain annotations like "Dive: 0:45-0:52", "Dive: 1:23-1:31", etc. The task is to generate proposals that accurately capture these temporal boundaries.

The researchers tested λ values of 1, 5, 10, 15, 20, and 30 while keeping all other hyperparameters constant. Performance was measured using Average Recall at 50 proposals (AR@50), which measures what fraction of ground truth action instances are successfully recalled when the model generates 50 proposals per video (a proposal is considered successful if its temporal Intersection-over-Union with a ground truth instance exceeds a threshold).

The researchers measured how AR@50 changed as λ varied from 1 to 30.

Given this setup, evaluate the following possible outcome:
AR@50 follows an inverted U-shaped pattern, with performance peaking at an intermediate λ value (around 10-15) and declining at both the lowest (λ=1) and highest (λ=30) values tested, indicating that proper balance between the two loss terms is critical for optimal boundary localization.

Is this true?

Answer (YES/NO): YES